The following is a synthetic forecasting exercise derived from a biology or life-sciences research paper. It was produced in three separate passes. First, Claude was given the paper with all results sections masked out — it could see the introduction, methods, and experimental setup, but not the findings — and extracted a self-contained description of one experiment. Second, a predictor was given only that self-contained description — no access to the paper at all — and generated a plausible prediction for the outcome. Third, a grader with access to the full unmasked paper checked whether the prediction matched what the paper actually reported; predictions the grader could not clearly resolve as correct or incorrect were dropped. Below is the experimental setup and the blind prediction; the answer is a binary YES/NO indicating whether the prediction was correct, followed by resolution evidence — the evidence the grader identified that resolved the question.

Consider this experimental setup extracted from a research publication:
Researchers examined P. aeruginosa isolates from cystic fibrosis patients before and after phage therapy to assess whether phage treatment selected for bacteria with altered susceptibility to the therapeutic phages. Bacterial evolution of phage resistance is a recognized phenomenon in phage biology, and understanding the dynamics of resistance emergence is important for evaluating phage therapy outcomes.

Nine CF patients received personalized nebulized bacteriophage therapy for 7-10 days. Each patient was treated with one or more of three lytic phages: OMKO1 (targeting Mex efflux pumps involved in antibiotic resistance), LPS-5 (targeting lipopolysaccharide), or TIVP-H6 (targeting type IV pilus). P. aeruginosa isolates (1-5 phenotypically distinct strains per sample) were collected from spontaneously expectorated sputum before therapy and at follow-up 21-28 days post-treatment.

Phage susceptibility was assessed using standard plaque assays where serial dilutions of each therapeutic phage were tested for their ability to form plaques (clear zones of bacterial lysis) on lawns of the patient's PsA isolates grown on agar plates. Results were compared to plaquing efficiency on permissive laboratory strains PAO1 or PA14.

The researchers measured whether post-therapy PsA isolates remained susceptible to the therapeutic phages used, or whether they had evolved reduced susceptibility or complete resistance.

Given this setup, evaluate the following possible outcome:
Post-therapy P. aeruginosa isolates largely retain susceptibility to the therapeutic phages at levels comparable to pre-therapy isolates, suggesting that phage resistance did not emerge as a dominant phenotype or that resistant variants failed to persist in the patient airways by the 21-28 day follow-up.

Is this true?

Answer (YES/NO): NO